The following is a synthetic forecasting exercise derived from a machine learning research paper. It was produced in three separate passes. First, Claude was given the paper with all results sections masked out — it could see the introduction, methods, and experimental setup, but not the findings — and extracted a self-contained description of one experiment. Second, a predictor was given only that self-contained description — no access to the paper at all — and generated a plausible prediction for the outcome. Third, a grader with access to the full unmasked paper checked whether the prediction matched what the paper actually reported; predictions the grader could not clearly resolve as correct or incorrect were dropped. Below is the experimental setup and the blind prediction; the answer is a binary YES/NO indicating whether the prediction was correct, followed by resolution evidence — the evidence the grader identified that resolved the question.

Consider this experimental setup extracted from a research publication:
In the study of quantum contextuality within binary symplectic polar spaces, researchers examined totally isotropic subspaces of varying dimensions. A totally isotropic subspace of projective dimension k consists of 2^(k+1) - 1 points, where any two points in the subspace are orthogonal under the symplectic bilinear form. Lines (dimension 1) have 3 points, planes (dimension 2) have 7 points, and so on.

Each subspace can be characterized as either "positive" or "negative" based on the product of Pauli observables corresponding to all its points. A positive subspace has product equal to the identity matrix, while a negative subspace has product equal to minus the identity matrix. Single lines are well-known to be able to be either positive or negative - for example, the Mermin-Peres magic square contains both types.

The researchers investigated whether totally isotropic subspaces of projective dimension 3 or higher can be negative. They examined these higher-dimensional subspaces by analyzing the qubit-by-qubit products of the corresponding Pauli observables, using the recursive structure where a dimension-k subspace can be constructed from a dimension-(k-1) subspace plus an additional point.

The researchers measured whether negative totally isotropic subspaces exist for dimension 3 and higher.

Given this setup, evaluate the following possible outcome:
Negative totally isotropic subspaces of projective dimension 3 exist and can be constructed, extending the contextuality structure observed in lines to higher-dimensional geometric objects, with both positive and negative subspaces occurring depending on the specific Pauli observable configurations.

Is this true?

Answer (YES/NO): NO